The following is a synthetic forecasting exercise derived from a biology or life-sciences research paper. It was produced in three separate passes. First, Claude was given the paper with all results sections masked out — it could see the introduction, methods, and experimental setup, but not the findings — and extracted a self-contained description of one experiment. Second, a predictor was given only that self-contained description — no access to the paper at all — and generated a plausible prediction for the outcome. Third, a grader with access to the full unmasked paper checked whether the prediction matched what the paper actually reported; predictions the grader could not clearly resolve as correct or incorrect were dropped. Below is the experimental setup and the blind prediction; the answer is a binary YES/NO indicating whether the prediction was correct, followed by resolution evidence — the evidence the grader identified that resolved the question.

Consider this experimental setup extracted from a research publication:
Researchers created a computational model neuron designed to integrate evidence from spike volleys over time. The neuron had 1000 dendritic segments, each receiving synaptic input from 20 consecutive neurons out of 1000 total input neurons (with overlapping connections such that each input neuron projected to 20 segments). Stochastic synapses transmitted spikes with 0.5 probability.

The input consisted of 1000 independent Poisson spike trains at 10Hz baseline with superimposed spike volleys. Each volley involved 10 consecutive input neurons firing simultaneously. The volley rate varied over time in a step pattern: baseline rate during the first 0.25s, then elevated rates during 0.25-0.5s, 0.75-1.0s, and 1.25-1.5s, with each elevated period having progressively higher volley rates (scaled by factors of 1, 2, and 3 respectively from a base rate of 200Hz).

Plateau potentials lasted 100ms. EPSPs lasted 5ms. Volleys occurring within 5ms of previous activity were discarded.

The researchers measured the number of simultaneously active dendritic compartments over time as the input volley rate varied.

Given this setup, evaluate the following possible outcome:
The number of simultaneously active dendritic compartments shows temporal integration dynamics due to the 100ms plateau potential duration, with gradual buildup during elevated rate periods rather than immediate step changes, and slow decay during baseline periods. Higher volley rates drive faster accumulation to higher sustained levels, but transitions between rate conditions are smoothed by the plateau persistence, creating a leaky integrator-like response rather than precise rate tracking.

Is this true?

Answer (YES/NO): NO